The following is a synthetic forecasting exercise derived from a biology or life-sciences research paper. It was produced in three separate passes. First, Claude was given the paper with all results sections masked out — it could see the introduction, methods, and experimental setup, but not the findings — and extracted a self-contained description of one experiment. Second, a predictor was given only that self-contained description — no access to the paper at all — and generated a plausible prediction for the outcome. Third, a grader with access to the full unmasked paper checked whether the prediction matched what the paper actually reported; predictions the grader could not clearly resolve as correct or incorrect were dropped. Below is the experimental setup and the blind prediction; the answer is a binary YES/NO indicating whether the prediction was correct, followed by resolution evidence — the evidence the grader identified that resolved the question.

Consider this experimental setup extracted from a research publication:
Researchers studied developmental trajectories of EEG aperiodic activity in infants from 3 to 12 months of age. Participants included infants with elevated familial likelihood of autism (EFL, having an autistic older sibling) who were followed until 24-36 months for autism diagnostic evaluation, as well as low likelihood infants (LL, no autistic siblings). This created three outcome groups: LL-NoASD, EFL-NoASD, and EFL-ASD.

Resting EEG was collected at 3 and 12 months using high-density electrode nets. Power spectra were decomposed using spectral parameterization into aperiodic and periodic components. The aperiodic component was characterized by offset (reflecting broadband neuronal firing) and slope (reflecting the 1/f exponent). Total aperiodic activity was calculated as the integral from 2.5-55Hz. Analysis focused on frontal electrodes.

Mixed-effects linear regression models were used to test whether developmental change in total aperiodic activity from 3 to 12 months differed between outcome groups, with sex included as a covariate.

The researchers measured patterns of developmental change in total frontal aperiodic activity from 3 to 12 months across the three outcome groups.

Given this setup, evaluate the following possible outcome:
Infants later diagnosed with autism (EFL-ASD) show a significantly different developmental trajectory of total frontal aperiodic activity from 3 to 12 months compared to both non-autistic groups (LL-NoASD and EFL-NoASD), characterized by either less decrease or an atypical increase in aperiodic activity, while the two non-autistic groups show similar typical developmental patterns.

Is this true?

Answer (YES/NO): NO